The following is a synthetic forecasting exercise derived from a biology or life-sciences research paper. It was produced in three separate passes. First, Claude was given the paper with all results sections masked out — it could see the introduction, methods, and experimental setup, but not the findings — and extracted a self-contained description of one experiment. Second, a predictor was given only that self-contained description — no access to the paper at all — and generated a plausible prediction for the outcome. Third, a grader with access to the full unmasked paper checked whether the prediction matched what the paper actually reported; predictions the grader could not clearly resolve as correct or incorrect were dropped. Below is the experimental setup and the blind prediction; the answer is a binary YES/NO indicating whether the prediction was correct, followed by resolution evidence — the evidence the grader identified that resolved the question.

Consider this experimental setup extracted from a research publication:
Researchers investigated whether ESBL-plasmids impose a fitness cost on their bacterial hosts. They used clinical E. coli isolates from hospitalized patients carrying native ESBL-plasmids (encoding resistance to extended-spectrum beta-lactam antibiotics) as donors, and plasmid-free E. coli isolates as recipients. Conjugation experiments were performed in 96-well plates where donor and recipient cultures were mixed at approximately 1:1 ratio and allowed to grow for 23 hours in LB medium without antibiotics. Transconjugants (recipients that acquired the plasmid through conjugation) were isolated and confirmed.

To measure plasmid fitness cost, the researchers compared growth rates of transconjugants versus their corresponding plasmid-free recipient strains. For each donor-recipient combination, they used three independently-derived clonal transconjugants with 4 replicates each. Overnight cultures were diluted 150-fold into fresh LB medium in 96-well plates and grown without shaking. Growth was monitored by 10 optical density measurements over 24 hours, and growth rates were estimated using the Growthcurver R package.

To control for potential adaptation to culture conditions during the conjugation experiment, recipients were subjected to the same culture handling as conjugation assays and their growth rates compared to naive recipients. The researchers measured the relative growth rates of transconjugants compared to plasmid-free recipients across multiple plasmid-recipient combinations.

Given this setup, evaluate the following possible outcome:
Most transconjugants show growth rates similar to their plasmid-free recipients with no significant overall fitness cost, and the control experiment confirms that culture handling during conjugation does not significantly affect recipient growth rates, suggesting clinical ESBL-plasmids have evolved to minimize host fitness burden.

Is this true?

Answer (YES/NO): YES